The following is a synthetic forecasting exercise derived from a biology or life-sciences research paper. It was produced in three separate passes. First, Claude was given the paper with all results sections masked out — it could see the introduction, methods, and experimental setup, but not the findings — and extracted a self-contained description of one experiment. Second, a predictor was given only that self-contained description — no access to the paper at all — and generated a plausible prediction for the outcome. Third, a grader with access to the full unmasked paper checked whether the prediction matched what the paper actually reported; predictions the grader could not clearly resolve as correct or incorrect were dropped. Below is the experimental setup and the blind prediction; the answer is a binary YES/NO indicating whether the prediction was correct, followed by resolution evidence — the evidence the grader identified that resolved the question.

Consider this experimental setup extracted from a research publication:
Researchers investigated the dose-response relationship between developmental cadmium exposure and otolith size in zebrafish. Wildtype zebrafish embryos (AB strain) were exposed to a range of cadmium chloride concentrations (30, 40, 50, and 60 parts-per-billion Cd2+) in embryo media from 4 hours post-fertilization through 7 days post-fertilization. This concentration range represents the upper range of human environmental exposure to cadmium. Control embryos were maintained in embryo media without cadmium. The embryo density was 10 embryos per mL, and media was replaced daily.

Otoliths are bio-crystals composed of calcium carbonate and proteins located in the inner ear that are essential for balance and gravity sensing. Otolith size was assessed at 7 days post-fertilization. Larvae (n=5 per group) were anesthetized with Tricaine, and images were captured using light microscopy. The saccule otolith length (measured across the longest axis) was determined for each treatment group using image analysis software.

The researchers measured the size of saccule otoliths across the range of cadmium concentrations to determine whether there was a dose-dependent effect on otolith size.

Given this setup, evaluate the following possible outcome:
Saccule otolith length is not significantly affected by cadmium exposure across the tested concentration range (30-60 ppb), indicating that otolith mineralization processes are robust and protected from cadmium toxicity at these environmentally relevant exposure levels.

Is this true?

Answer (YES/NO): NO